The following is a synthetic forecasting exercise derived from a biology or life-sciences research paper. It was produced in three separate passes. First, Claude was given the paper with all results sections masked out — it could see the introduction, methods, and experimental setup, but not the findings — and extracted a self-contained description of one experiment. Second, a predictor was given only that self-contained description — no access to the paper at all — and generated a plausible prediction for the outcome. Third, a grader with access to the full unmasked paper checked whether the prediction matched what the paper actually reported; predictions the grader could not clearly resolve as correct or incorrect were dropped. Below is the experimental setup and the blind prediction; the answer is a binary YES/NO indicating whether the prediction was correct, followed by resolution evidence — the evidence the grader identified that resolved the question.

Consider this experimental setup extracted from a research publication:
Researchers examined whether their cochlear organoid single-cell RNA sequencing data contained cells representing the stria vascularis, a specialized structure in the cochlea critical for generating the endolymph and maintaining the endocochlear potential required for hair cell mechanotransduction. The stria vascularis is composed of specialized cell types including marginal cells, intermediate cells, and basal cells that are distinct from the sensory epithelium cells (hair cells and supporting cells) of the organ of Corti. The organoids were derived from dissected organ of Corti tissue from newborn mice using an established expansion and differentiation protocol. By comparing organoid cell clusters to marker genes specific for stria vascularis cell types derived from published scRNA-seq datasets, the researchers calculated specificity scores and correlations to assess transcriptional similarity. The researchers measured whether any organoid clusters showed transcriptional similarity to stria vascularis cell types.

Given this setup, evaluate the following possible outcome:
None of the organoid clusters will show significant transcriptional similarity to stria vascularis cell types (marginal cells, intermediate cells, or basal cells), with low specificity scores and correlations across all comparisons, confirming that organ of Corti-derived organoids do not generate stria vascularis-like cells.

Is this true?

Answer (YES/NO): NO